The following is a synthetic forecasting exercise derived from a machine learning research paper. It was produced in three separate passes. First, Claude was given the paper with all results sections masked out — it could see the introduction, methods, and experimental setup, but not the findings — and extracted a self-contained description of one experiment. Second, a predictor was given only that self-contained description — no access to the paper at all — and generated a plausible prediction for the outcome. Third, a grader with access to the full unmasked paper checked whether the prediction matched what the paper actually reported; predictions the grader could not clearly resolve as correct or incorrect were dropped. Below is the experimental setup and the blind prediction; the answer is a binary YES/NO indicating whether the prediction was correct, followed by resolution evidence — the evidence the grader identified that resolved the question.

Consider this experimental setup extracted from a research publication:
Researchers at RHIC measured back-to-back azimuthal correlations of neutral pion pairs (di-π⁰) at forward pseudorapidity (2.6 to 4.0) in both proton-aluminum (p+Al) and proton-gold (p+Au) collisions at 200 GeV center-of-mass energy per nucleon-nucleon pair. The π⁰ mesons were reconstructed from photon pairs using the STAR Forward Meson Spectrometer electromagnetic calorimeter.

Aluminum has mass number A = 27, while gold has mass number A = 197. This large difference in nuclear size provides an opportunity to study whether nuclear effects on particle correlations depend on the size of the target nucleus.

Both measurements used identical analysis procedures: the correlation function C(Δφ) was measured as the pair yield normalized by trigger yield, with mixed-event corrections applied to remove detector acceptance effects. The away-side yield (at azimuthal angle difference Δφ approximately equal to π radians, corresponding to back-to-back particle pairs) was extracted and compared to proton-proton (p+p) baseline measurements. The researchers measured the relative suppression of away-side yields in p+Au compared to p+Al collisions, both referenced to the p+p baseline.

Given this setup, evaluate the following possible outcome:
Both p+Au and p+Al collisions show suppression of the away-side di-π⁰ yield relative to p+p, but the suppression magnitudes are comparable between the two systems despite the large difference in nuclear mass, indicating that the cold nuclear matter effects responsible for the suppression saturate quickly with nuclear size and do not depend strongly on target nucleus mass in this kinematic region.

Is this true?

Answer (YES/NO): NO